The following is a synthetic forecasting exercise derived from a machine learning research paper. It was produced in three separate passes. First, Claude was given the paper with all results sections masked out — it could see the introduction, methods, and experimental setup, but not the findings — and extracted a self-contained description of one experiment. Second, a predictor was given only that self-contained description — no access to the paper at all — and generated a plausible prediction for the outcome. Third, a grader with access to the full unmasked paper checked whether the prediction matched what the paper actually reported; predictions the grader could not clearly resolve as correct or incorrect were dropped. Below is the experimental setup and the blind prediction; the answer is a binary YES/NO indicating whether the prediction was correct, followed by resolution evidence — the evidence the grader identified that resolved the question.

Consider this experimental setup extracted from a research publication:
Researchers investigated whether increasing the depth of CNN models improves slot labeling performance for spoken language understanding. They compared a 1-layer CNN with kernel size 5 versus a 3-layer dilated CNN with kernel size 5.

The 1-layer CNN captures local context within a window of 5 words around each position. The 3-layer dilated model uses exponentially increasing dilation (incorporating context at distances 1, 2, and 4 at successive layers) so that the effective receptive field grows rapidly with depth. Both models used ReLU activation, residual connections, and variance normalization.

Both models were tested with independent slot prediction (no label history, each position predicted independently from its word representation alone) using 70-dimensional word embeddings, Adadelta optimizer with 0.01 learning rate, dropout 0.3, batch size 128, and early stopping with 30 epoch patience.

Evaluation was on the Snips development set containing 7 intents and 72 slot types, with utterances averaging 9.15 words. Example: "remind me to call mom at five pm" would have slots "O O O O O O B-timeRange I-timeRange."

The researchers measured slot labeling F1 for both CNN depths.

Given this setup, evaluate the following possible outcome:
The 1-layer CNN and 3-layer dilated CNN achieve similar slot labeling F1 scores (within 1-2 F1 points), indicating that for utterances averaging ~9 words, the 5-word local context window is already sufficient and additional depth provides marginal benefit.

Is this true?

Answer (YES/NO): NO